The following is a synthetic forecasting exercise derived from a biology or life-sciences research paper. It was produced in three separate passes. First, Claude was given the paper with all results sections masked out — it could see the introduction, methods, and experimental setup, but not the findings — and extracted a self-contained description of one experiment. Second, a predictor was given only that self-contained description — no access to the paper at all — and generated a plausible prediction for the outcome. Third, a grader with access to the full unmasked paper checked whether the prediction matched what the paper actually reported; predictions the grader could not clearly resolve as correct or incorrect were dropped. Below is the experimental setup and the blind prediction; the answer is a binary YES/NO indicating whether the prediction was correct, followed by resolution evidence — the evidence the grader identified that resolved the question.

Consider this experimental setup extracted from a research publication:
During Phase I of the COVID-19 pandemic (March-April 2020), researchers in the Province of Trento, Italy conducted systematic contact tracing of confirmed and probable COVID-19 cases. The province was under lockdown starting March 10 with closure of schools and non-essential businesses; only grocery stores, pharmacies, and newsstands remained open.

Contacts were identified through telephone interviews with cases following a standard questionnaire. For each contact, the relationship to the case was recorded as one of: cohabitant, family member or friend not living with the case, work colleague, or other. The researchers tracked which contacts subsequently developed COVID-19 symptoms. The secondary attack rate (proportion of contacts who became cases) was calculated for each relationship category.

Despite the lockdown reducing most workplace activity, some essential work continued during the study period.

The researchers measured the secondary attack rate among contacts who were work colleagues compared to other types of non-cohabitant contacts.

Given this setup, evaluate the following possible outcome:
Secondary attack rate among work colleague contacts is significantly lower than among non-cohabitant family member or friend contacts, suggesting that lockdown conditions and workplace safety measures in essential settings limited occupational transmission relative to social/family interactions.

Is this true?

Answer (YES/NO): NO